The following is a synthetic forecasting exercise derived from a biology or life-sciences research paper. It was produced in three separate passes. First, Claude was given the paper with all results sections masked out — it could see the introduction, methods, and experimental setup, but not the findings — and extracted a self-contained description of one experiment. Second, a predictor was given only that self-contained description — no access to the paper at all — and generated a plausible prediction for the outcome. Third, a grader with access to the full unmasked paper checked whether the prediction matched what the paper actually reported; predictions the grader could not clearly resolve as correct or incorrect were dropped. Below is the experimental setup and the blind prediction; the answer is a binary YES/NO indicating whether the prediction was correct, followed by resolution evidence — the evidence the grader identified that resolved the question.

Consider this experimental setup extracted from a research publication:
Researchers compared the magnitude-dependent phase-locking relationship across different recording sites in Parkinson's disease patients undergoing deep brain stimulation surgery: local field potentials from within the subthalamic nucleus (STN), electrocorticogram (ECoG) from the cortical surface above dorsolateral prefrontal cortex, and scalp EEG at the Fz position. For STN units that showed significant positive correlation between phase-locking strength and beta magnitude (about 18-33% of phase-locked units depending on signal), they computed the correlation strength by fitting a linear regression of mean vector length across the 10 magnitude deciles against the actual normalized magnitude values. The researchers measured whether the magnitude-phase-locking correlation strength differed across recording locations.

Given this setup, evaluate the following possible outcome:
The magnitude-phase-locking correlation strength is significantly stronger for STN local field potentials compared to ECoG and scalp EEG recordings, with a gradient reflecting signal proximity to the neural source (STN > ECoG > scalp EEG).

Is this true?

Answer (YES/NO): NO